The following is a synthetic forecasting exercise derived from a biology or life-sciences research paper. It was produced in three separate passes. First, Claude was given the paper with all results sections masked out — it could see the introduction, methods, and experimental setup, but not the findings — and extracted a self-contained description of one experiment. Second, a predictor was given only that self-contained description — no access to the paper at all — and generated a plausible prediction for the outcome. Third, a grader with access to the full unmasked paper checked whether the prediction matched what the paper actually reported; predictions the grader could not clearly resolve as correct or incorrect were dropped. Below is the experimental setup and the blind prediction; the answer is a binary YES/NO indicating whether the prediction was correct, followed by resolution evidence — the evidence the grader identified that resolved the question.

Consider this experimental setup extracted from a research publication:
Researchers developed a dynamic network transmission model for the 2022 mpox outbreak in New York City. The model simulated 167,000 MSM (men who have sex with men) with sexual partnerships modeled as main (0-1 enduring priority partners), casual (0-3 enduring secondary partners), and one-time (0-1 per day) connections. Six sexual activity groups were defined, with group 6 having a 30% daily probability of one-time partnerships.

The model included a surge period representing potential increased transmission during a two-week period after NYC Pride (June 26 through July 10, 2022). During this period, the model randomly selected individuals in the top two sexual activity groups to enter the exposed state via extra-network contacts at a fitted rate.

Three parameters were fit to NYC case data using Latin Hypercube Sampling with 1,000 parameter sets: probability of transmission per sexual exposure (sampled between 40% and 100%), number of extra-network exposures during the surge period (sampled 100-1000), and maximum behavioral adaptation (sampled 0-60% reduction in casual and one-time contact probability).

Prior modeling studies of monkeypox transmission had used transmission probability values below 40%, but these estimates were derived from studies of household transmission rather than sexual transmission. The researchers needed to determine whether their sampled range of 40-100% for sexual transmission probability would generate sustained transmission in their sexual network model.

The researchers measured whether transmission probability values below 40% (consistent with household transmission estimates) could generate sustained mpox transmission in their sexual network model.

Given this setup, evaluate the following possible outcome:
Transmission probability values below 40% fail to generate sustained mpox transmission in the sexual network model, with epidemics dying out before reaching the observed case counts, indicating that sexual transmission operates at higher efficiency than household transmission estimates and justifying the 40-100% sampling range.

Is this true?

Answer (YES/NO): YES